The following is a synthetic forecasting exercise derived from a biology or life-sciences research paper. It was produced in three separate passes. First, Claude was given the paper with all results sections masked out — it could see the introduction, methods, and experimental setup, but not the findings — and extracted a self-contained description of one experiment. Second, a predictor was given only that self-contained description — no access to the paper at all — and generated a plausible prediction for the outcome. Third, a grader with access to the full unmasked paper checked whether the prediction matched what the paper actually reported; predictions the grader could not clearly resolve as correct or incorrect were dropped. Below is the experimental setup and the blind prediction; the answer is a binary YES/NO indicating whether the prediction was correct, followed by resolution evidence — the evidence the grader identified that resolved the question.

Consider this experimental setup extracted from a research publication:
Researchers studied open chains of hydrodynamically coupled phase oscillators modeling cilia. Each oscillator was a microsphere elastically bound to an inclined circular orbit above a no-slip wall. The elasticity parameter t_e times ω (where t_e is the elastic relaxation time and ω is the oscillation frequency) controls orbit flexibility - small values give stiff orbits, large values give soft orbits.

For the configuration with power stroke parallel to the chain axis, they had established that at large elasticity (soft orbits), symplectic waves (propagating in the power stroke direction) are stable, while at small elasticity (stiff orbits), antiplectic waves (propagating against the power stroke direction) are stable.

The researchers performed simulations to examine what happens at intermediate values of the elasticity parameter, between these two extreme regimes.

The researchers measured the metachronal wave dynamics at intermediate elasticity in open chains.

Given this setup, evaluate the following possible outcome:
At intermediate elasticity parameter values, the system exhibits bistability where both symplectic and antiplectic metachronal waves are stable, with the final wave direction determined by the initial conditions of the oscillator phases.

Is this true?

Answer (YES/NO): YES